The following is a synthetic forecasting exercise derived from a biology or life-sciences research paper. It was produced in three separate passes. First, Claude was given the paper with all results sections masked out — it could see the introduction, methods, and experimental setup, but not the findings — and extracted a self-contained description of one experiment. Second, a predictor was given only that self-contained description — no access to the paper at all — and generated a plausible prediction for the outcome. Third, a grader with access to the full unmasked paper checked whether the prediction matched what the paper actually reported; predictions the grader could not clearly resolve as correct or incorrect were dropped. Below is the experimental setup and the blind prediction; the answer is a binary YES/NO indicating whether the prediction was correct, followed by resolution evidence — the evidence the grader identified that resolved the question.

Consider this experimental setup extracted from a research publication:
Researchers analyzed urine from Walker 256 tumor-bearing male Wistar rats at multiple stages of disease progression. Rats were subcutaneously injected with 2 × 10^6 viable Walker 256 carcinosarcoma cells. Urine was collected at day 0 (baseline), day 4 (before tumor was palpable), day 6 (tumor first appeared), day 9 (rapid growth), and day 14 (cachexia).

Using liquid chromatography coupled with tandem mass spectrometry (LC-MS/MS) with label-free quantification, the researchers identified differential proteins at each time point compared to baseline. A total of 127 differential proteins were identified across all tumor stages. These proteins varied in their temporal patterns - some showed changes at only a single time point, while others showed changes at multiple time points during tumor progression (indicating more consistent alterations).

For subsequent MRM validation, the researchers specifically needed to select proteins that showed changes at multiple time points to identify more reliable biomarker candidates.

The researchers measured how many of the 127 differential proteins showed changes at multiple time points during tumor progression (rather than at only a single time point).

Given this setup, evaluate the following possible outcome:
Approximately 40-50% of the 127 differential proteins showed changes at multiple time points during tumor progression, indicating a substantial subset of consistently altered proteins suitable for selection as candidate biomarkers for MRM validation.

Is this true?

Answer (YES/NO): NO